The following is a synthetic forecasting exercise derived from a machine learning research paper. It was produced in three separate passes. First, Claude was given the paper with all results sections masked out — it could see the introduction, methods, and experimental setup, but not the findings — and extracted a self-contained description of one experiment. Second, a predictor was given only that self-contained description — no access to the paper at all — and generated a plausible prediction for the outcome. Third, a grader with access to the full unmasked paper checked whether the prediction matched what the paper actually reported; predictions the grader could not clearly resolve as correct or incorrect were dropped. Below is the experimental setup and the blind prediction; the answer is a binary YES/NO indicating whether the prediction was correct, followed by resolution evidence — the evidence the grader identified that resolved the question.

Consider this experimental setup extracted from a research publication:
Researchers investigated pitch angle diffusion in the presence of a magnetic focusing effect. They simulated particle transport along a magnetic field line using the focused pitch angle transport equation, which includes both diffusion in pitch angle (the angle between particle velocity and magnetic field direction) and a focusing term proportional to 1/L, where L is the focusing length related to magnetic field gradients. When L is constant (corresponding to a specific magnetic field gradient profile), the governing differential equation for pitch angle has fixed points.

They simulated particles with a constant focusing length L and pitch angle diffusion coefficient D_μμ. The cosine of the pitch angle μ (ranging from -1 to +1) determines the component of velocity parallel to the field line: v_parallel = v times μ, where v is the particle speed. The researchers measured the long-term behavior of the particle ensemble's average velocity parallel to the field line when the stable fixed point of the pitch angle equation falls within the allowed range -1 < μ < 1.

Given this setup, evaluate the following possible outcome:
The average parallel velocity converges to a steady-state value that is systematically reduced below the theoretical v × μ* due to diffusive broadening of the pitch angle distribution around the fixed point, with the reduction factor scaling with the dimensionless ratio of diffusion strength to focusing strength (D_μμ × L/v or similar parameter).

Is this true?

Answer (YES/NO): NO